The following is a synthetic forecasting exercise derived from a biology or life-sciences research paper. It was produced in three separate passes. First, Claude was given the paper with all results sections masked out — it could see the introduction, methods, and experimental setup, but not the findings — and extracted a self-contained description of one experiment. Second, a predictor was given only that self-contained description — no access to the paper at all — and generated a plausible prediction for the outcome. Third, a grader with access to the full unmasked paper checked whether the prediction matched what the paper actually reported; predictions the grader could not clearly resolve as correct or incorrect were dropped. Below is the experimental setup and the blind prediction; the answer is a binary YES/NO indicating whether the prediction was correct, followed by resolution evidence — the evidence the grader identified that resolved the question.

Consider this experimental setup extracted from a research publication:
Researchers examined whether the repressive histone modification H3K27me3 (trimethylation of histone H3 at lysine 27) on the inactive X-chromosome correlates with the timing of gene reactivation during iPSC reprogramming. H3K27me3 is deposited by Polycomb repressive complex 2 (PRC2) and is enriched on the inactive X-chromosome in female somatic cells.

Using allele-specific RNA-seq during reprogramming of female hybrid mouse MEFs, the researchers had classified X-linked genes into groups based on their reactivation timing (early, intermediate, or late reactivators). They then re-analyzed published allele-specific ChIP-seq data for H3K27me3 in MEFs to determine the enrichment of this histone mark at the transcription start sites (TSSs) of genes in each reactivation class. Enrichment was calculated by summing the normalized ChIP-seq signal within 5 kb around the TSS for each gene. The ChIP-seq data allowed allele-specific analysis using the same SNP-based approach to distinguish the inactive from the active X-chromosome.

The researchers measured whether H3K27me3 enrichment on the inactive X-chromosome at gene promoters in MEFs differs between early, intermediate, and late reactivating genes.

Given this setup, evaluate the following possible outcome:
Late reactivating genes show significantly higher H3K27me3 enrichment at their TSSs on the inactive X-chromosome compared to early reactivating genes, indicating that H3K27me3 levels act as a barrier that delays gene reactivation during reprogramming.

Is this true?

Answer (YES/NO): NO